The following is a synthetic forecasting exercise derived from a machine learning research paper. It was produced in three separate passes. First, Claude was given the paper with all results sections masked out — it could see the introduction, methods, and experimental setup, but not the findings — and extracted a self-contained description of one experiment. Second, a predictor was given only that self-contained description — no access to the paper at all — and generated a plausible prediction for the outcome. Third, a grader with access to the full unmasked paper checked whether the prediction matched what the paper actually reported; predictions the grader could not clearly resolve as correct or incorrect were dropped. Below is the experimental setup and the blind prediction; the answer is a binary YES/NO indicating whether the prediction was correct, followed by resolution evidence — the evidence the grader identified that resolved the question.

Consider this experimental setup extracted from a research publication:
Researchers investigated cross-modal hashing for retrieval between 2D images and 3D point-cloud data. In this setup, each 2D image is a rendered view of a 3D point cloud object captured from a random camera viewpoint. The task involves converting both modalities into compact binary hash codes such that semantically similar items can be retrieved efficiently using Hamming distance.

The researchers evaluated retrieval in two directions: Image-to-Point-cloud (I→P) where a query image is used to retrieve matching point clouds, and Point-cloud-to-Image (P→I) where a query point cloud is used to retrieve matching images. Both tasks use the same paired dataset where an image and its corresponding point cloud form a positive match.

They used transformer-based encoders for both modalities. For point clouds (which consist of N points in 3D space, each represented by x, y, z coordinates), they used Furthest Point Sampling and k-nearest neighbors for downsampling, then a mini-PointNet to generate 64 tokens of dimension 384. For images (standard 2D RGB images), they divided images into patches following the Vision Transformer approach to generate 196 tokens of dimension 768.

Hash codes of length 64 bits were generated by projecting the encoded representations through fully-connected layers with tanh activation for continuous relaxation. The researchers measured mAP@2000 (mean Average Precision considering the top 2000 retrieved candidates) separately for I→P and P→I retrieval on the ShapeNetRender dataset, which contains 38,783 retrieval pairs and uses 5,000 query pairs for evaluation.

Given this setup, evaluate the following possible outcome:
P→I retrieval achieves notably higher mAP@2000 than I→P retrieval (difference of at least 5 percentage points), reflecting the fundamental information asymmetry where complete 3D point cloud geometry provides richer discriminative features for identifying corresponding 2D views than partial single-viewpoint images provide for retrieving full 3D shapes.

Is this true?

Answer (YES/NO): NO